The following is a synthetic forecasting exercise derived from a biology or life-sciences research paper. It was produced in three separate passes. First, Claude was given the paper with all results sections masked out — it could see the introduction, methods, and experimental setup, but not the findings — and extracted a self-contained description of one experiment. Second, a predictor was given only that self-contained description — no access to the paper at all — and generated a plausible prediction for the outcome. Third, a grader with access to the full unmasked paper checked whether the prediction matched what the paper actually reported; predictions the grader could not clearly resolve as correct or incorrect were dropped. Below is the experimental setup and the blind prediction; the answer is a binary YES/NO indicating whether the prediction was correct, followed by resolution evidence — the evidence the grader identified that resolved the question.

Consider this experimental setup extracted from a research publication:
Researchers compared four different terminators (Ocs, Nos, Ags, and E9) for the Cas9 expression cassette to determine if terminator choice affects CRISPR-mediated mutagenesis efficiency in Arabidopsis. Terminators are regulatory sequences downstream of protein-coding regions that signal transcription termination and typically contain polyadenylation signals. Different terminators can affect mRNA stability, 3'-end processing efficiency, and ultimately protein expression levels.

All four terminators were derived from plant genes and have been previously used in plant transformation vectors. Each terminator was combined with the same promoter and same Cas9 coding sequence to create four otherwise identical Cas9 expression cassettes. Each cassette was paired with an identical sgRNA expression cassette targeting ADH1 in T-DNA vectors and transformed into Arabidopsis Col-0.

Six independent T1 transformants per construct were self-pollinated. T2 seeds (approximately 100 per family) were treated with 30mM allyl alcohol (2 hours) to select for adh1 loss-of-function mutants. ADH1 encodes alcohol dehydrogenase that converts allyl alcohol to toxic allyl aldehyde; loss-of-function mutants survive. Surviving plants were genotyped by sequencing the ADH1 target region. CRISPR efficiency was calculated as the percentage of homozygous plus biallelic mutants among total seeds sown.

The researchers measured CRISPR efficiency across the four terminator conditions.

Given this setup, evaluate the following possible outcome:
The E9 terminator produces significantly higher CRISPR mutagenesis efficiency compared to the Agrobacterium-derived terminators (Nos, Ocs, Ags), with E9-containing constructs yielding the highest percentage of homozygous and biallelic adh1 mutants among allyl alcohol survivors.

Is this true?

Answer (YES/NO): NO